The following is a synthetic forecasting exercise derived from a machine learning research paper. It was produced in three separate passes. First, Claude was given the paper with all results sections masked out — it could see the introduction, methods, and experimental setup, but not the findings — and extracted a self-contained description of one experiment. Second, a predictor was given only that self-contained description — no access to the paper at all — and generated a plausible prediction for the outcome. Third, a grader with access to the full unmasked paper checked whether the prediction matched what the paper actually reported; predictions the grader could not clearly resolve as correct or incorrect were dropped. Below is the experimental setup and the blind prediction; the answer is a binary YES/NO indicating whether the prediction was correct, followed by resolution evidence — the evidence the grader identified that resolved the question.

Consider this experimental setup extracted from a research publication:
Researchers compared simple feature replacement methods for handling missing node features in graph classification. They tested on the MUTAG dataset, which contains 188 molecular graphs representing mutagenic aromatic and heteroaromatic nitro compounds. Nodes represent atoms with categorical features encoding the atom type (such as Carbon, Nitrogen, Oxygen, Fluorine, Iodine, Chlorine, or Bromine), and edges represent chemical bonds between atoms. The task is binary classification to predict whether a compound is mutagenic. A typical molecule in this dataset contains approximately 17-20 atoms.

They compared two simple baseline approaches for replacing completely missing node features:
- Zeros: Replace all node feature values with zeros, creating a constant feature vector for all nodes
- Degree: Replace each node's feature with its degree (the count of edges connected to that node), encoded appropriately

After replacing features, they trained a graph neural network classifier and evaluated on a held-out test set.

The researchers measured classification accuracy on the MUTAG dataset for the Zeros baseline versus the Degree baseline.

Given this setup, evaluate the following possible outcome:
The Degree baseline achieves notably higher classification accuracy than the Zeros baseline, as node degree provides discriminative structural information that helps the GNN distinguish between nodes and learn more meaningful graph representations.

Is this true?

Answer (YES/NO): NO